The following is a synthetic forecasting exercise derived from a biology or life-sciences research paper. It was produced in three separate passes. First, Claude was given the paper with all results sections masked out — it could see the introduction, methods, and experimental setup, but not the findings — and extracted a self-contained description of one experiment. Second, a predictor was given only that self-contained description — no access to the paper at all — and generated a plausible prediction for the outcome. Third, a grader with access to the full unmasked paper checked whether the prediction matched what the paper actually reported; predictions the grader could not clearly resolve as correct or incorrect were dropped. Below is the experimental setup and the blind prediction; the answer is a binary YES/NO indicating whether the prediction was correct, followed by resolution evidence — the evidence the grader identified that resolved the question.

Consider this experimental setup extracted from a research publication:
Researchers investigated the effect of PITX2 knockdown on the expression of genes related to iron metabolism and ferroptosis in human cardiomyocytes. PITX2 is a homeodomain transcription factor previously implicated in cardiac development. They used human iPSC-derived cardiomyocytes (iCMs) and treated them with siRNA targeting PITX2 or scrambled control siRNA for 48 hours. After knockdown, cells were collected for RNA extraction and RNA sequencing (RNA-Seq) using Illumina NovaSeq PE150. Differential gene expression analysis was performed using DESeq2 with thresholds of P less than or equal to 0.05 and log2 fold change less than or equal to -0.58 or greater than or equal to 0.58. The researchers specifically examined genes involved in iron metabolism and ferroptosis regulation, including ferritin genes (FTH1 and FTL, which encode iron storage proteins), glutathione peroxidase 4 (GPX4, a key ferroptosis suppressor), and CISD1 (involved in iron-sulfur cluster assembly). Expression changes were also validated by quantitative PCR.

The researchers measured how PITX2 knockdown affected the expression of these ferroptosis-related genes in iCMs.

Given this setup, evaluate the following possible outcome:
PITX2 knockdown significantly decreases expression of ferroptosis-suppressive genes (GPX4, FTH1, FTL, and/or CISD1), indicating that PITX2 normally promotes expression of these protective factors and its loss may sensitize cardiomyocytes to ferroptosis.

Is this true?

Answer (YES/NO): YES